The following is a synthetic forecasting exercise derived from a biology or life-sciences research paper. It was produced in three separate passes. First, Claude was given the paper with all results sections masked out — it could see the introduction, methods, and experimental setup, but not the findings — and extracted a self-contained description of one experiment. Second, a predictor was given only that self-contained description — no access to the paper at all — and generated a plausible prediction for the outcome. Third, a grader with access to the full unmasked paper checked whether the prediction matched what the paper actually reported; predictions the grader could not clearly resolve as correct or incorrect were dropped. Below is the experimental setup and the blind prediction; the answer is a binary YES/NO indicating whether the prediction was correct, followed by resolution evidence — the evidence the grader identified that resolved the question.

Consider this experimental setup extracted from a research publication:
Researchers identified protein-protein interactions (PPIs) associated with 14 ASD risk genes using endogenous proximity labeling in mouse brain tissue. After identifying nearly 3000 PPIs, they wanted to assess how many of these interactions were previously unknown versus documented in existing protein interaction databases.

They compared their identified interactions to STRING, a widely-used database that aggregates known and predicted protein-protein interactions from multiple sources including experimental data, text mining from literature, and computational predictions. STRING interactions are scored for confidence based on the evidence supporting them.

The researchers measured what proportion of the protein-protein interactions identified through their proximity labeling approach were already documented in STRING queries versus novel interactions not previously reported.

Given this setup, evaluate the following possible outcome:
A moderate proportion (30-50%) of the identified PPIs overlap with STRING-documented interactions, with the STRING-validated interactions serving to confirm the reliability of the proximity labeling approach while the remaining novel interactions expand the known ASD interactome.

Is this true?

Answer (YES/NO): NO